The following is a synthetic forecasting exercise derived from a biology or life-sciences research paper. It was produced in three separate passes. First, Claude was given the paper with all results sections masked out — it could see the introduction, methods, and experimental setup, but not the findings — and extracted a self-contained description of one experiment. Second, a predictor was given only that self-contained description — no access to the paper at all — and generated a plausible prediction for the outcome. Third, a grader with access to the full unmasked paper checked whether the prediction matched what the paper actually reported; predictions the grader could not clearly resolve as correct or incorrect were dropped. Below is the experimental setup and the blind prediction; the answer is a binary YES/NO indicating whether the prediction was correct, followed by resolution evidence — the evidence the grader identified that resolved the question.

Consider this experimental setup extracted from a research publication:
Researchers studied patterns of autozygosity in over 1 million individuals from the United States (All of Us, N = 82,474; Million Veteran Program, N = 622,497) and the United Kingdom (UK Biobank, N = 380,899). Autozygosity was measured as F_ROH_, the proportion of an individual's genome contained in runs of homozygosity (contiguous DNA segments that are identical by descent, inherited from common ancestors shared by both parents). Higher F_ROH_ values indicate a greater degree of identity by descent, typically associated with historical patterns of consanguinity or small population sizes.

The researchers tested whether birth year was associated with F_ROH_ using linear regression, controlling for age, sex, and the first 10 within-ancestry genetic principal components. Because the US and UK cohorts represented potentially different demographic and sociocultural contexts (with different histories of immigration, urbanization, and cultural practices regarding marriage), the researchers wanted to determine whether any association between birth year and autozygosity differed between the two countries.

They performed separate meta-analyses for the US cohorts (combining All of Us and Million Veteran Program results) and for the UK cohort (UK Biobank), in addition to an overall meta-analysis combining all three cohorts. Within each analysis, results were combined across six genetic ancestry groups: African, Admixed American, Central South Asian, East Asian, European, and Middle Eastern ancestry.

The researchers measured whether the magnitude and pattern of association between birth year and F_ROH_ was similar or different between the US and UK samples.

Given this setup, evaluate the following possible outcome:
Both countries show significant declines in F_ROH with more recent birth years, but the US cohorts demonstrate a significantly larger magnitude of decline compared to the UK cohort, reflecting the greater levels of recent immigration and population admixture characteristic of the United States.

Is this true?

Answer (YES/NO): NO